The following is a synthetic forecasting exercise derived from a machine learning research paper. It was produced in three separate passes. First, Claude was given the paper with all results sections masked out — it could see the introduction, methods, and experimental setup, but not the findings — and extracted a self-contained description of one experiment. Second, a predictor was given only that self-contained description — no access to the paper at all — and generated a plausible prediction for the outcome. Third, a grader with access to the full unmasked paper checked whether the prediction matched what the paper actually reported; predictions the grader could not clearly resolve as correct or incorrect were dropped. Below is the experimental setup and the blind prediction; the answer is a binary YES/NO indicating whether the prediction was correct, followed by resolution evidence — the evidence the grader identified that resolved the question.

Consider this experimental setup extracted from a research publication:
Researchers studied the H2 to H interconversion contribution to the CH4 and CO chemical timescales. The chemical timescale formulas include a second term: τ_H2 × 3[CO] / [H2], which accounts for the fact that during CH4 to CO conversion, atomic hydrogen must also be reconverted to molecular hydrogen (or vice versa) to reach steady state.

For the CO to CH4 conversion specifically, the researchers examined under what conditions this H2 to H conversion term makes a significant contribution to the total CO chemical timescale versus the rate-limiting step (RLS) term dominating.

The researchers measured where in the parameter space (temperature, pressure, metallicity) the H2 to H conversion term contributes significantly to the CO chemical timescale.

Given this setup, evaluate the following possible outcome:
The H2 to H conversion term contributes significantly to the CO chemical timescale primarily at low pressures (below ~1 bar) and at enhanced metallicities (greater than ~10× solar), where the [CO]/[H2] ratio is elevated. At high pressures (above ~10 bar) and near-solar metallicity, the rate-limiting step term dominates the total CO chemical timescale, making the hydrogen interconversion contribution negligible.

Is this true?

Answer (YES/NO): NO